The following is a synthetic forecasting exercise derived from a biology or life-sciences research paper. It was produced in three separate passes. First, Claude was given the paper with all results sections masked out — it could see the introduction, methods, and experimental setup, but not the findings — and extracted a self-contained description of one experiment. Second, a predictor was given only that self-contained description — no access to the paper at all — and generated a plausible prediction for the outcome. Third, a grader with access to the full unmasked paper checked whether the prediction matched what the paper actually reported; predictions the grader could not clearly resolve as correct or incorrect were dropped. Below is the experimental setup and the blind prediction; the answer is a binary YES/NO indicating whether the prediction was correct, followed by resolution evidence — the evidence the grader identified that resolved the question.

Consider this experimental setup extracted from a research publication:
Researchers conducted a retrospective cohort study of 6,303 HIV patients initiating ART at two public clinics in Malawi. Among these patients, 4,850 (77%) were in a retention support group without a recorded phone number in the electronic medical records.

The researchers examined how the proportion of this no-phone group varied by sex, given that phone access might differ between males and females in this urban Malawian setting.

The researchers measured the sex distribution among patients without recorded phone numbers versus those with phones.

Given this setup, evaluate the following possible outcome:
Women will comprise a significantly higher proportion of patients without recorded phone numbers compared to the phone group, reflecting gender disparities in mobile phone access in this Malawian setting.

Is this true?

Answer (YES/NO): YES